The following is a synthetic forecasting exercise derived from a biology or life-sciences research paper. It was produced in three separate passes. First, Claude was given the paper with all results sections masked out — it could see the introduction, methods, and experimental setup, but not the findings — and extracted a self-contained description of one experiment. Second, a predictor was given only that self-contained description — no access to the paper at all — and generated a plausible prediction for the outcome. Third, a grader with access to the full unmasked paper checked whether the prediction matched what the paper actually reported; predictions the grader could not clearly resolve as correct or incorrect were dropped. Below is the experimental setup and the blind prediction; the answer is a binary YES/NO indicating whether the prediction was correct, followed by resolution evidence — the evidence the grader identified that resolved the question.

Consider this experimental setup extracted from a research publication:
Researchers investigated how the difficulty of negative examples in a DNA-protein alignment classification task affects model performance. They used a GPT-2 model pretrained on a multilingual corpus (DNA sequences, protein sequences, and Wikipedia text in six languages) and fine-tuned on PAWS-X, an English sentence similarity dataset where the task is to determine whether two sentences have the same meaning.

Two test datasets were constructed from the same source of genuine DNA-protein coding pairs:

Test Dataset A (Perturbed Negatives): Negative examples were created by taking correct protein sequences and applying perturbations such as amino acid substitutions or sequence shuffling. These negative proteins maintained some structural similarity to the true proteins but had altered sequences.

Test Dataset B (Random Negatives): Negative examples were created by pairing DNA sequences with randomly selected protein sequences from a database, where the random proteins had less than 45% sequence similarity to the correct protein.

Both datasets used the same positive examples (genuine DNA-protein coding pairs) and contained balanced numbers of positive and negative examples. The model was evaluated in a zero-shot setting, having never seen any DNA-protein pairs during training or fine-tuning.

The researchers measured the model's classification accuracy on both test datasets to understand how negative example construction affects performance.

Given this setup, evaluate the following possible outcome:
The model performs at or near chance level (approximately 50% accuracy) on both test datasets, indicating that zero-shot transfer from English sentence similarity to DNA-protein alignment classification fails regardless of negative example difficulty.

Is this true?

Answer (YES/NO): NO